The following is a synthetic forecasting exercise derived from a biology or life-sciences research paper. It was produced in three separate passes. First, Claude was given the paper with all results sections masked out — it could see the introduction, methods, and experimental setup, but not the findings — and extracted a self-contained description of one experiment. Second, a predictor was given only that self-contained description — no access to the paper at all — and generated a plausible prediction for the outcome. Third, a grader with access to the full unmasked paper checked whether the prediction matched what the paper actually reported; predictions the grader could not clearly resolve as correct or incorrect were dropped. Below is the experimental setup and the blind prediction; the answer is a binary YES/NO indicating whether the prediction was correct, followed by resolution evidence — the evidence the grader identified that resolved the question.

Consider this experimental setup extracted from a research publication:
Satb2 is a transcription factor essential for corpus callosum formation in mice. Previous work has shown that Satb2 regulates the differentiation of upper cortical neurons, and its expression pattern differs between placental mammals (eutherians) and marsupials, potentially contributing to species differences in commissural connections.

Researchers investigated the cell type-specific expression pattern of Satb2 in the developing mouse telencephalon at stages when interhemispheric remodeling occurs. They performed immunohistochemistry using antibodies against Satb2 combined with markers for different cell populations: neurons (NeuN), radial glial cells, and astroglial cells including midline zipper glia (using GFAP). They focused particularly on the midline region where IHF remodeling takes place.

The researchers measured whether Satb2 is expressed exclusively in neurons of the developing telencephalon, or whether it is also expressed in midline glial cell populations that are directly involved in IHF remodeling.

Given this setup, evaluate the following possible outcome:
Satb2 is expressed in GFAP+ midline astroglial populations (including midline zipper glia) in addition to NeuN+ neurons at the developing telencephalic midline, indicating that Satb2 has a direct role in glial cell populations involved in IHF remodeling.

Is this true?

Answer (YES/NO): NO